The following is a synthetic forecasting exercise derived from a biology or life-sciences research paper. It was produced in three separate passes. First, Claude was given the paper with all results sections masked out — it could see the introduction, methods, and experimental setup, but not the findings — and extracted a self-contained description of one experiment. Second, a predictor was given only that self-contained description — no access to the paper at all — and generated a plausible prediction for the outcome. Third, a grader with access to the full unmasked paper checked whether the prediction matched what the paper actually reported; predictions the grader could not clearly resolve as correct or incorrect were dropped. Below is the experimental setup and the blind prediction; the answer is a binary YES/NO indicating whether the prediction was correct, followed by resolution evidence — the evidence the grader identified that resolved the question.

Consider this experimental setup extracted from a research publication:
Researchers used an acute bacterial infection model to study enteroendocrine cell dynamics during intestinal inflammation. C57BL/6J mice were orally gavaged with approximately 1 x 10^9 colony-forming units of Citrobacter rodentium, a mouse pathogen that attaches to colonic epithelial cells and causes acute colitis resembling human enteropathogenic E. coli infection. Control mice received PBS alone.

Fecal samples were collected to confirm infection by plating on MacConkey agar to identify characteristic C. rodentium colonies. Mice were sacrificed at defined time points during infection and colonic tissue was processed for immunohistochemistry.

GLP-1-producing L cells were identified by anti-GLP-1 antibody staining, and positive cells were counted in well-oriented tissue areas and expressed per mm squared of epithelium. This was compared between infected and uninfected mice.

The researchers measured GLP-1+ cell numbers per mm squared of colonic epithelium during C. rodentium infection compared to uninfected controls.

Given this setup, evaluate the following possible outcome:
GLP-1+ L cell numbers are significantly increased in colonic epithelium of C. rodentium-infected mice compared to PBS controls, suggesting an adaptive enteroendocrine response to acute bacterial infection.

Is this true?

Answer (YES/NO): NO